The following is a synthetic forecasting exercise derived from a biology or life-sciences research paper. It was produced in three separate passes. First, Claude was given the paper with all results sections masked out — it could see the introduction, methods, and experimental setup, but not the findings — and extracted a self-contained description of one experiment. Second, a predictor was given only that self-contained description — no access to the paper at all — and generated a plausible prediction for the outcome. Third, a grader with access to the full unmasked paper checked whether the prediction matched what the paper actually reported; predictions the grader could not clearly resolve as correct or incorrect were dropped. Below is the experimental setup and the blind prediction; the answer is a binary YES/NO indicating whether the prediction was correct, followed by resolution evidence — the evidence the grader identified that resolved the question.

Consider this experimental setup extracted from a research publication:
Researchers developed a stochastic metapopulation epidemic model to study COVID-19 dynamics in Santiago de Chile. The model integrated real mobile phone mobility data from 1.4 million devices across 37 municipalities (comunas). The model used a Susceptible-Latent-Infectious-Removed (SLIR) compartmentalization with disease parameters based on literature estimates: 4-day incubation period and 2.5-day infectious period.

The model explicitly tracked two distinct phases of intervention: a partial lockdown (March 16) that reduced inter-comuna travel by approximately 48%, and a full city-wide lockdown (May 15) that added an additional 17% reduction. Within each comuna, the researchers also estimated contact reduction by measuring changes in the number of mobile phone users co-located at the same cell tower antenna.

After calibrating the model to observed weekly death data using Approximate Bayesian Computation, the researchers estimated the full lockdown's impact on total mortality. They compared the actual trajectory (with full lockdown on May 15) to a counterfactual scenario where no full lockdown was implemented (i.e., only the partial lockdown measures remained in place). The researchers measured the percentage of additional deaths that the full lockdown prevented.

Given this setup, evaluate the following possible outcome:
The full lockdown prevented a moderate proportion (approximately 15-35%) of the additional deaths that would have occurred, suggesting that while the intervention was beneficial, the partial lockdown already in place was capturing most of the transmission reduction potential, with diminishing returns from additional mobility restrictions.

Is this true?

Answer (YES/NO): NO